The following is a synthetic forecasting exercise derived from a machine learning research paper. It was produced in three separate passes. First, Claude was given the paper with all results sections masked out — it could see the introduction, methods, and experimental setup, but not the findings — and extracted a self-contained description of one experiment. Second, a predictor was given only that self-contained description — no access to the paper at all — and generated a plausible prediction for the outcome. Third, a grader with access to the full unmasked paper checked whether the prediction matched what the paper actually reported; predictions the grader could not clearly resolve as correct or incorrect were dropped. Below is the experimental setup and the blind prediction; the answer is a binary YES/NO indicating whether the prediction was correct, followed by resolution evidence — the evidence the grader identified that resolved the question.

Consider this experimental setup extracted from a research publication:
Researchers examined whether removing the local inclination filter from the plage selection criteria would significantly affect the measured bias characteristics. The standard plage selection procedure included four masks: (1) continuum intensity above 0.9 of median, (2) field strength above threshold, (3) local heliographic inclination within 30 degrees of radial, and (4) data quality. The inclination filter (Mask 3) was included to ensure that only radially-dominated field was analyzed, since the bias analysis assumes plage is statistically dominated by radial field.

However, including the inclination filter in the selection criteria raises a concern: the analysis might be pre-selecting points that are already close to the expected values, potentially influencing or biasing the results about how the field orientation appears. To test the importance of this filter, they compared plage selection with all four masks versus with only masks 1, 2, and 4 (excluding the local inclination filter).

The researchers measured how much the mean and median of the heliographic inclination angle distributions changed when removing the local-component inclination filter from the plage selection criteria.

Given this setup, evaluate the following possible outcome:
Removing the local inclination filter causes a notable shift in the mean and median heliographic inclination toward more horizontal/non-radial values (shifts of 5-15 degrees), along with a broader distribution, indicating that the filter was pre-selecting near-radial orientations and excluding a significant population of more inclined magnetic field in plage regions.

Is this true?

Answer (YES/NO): NO